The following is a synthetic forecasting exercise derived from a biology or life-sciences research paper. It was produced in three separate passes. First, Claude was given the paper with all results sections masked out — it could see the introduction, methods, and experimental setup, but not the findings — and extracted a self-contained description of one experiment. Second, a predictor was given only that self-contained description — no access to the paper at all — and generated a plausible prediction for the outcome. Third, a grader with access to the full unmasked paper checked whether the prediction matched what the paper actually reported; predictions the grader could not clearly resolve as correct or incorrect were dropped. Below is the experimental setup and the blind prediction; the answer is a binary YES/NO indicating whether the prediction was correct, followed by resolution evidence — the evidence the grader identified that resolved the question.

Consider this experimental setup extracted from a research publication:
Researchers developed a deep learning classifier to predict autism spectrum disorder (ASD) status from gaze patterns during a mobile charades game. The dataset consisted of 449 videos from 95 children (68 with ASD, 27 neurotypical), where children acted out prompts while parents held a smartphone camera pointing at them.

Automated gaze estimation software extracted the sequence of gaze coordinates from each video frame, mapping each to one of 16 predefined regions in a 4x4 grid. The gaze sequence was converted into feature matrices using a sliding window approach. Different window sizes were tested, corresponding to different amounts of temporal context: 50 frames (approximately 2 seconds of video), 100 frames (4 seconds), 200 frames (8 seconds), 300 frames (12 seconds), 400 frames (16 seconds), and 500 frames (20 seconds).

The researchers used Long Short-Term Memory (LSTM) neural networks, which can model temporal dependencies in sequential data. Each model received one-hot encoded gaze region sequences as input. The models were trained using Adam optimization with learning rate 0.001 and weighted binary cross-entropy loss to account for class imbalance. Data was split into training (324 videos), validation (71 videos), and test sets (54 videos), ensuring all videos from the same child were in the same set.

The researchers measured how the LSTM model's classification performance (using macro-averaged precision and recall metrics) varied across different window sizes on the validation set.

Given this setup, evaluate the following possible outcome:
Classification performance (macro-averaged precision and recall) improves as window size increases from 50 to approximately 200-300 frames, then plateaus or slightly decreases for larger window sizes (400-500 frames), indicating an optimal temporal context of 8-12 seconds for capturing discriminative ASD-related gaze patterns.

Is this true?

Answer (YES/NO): NO